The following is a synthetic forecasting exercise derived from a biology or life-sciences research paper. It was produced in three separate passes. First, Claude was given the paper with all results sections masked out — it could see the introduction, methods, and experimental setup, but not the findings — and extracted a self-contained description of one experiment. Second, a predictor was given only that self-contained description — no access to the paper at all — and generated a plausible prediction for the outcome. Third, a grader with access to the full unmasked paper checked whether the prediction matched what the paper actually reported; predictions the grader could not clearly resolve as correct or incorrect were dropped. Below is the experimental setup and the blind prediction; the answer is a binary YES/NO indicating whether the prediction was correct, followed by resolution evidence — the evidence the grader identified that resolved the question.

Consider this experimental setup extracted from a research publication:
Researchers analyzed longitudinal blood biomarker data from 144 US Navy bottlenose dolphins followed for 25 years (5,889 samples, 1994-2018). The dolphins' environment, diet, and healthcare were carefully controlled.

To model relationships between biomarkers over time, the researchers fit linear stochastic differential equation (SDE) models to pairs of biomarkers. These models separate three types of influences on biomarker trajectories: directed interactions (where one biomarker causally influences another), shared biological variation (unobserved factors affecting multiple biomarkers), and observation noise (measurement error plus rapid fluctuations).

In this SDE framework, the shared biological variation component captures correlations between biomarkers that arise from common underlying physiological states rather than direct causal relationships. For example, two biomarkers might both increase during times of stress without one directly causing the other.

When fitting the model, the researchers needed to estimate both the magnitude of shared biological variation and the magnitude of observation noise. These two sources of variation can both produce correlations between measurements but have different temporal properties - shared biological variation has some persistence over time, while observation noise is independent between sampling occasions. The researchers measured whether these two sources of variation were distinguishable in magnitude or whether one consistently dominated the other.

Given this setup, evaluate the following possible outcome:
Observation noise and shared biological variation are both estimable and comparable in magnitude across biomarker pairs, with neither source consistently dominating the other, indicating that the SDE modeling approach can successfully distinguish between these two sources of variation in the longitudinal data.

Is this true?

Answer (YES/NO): YES